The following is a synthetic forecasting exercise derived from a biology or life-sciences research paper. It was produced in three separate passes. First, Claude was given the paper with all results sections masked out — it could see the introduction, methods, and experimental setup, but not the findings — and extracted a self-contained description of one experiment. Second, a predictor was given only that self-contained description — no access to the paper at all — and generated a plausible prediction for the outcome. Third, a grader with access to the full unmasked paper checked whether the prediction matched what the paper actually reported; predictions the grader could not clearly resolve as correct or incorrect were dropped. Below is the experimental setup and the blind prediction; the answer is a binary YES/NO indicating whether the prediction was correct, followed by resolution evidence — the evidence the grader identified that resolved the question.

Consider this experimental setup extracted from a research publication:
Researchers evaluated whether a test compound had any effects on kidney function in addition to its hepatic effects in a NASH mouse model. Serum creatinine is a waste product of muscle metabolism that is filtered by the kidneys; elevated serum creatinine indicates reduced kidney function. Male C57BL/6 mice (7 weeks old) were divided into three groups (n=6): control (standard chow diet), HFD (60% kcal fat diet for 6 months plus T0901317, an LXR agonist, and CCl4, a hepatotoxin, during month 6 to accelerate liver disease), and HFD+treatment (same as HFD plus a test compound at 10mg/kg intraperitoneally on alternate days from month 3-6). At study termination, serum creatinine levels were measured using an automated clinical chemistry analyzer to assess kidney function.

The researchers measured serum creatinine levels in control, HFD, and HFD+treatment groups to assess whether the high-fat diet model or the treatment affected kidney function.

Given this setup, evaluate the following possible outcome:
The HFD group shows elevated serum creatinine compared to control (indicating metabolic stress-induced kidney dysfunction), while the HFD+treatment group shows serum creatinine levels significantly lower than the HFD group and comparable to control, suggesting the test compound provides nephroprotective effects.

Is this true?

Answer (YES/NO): NO